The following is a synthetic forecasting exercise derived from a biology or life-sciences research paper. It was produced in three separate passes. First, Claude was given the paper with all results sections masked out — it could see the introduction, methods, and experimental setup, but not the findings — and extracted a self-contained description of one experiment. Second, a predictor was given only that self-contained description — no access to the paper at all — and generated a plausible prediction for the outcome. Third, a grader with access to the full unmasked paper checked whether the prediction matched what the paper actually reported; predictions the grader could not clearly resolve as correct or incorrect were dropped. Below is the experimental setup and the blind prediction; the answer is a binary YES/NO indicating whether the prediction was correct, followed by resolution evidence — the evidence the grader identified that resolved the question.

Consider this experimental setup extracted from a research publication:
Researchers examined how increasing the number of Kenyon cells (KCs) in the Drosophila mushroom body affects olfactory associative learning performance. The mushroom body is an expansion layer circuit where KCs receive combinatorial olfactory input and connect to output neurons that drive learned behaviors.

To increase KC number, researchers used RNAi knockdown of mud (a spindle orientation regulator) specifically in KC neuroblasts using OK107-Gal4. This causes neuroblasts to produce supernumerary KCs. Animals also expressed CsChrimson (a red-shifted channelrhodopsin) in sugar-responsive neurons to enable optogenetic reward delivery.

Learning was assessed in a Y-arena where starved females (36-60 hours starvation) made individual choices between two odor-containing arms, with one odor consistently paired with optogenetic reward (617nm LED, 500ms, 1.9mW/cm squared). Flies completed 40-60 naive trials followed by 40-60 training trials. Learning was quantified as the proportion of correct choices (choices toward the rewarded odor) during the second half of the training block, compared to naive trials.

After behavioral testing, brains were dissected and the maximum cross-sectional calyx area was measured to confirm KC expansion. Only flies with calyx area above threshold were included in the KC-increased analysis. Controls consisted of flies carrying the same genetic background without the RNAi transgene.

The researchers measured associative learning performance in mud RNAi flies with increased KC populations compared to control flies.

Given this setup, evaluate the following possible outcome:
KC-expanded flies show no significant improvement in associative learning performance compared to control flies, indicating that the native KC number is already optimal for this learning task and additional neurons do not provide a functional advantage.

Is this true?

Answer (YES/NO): NO